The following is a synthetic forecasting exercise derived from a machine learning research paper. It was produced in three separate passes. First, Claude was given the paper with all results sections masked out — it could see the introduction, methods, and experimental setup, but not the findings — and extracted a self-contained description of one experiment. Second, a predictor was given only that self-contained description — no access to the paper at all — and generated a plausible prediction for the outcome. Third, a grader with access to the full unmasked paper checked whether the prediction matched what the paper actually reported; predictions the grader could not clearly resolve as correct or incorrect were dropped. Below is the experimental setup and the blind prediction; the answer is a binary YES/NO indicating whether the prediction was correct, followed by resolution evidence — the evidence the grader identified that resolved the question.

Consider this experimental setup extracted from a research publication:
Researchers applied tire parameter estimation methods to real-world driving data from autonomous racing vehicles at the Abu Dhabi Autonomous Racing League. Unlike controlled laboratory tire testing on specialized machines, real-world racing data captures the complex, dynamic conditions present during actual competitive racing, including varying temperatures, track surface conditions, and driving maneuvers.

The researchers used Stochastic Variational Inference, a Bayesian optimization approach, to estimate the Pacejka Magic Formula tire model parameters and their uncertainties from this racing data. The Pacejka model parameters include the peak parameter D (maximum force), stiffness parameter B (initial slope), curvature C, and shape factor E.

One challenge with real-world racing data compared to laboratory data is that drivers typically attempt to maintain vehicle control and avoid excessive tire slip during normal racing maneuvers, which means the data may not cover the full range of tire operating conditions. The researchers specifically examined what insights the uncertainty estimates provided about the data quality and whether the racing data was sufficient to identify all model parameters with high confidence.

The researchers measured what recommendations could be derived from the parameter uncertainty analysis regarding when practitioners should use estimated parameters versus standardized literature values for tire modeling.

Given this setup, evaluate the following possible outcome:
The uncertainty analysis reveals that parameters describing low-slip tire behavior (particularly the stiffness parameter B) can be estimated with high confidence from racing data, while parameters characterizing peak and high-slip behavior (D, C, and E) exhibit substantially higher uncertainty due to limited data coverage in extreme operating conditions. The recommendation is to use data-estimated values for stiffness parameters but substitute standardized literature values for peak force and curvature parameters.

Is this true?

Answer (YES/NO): NO